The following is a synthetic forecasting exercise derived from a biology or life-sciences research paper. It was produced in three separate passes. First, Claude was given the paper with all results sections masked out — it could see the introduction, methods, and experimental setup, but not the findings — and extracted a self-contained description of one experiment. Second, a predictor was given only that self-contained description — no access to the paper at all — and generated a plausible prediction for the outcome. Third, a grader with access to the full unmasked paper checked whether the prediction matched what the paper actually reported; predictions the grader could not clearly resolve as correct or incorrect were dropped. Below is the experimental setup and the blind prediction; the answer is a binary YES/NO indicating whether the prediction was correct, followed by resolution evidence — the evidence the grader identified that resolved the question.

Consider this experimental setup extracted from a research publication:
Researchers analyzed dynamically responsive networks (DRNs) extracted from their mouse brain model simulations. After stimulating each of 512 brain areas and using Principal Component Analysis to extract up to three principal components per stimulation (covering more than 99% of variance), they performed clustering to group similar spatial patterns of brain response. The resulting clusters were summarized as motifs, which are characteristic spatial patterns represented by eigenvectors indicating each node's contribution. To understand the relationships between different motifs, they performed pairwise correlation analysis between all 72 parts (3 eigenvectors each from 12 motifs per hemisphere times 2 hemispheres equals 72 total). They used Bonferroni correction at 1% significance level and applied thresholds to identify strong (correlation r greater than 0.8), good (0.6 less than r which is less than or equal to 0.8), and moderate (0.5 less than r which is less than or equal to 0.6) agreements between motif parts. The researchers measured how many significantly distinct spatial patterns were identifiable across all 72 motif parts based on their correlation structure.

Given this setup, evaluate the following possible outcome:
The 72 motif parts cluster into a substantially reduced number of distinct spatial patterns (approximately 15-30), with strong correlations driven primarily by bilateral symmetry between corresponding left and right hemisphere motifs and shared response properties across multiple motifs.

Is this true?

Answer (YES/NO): NO